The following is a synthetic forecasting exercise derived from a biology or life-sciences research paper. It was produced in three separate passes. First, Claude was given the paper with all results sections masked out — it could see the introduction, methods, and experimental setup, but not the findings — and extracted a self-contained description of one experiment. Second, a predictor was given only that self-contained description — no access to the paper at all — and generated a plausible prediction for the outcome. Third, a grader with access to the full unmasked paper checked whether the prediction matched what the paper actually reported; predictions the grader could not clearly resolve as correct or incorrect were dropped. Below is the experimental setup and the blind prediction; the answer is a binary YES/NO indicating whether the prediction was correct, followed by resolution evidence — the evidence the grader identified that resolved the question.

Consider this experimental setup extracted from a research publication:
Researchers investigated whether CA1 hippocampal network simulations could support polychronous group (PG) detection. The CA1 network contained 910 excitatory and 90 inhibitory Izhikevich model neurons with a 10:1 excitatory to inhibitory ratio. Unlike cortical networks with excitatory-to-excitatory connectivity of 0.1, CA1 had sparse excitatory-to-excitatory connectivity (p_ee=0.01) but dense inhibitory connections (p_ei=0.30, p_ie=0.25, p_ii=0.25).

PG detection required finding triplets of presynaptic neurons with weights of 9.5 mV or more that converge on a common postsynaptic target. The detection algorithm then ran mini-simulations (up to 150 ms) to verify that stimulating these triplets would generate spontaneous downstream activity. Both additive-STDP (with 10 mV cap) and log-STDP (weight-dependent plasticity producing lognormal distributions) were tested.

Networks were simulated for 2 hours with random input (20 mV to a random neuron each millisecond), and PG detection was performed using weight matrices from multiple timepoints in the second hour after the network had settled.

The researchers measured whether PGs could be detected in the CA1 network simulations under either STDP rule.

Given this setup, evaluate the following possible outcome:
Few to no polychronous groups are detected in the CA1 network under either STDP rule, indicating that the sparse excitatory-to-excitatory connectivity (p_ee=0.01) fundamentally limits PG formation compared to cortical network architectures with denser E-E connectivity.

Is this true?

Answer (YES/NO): NO